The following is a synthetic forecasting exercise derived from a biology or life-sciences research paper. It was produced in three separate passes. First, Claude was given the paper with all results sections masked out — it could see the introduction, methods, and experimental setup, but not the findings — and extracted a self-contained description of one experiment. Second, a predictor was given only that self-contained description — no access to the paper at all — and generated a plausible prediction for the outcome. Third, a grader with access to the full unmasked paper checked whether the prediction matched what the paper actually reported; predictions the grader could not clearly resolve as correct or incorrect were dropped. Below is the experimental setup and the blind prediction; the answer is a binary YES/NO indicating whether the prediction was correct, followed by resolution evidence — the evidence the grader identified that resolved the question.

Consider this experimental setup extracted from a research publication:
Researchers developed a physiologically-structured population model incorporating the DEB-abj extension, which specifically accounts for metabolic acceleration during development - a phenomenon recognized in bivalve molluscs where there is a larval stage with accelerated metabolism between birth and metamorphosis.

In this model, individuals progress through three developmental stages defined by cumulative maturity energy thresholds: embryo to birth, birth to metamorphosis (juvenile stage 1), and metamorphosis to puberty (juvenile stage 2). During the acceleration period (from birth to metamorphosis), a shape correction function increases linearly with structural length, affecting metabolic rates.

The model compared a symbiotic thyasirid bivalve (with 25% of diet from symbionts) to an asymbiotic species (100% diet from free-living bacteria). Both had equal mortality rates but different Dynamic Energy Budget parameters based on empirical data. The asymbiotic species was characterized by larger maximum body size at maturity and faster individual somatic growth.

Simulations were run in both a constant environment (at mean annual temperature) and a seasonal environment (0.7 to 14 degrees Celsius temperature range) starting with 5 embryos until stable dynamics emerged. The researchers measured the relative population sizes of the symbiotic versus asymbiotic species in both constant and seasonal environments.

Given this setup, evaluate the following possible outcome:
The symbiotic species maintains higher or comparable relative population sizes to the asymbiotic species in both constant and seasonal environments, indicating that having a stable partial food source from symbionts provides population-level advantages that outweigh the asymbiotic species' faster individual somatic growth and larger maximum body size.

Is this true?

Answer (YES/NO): YES